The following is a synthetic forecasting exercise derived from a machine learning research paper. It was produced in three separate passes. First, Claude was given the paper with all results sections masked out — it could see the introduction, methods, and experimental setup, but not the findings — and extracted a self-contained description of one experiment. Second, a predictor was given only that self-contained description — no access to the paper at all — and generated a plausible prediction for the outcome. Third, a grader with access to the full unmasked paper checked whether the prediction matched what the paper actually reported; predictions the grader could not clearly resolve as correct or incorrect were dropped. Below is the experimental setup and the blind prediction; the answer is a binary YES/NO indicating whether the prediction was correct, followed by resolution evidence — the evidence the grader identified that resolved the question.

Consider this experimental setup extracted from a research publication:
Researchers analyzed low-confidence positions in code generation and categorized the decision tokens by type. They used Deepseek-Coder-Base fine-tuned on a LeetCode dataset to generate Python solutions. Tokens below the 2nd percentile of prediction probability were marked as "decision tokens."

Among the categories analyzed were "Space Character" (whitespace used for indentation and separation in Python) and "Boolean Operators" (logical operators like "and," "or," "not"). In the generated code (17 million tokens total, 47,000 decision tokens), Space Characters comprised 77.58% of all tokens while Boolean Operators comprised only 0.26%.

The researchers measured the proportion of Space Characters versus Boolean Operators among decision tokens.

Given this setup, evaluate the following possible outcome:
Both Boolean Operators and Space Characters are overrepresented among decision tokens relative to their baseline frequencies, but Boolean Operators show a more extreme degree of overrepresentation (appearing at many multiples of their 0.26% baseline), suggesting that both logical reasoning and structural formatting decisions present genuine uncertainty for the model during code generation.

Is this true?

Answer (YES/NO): NO